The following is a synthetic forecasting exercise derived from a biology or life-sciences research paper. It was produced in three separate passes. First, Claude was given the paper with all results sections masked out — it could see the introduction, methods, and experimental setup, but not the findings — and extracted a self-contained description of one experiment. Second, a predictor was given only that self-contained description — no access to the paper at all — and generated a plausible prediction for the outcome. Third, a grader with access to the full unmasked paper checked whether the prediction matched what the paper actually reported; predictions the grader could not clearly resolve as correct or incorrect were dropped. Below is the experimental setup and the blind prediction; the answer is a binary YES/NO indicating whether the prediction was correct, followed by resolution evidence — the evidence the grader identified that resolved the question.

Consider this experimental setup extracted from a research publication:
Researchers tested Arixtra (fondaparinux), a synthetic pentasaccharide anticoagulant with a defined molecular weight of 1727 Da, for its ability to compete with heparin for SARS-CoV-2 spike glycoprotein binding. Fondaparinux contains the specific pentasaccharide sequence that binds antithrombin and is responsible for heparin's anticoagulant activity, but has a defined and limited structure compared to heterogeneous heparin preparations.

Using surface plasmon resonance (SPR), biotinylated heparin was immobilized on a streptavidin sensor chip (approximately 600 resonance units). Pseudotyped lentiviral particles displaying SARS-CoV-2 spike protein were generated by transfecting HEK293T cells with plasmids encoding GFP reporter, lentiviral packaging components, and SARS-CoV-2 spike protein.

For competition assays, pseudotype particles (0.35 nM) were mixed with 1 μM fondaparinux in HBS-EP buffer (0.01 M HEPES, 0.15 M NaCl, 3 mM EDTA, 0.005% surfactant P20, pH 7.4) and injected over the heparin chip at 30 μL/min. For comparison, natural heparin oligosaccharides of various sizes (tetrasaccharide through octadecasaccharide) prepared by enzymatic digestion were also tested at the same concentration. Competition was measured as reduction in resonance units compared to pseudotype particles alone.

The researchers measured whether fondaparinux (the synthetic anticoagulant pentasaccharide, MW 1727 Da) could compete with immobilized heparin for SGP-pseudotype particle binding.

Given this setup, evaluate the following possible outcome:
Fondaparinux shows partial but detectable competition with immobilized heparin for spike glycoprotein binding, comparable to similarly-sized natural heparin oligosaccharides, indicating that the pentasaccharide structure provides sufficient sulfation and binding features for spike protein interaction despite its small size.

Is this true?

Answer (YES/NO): NO